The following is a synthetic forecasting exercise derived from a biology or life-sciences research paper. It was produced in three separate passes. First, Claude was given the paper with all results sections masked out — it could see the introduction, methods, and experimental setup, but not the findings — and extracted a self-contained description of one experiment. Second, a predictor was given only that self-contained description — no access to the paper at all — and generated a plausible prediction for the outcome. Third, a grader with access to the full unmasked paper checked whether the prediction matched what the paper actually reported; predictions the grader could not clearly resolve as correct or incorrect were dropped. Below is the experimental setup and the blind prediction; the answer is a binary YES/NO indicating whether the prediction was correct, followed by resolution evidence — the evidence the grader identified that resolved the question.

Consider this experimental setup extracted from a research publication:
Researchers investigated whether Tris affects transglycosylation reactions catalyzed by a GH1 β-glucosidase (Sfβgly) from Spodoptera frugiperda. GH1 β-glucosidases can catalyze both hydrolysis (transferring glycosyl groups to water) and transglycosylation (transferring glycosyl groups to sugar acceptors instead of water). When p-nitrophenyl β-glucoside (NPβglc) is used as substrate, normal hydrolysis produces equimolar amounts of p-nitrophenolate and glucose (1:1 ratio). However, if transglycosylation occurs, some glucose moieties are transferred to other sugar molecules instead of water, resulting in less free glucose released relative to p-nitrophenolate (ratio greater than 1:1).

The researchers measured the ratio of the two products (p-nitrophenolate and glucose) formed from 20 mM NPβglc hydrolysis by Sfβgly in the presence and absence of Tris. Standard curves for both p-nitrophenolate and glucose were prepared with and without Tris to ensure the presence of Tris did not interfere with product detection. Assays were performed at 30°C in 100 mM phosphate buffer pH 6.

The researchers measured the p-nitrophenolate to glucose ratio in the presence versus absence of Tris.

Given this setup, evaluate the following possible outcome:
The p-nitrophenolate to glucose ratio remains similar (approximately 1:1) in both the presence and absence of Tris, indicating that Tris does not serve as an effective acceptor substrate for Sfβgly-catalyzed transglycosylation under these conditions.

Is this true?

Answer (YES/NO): YES